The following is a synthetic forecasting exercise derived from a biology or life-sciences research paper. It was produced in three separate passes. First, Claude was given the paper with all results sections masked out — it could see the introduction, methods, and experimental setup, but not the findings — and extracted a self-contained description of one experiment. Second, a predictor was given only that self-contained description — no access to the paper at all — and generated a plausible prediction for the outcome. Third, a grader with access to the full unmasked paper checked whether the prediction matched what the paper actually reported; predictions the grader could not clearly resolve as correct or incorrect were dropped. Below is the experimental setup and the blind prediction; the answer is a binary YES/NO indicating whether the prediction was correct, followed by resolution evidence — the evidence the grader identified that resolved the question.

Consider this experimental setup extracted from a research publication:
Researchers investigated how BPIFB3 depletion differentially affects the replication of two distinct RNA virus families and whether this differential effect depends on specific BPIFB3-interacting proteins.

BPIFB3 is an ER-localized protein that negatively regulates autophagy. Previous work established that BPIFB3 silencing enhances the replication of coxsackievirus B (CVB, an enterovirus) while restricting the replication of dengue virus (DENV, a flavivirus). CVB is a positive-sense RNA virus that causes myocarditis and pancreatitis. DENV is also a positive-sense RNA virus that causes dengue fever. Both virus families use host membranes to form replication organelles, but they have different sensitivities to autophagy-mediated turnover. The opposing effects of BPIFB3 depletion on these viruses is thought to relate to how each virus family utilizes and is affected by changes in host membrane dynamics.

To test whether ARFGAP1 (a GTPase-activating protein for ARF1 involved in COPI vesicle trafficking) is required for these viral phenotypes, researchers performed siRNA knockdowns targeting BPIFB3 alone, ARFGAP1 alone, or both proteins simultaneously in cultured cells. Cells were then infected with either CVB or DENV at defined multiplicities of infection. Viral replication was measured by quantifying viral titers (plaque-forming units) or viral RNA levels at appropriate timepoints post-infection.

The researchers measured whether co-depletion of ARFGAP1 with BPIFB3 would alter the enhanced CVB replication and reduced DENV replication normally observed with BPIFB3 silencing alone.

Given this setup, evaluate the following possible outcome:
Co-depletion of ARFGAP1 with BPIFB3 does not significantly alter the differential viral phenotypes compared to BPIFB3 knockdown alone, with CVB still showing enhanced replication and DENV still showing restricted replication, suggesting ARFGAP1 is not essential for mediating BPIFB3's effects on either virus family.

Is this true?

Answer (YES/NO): NO